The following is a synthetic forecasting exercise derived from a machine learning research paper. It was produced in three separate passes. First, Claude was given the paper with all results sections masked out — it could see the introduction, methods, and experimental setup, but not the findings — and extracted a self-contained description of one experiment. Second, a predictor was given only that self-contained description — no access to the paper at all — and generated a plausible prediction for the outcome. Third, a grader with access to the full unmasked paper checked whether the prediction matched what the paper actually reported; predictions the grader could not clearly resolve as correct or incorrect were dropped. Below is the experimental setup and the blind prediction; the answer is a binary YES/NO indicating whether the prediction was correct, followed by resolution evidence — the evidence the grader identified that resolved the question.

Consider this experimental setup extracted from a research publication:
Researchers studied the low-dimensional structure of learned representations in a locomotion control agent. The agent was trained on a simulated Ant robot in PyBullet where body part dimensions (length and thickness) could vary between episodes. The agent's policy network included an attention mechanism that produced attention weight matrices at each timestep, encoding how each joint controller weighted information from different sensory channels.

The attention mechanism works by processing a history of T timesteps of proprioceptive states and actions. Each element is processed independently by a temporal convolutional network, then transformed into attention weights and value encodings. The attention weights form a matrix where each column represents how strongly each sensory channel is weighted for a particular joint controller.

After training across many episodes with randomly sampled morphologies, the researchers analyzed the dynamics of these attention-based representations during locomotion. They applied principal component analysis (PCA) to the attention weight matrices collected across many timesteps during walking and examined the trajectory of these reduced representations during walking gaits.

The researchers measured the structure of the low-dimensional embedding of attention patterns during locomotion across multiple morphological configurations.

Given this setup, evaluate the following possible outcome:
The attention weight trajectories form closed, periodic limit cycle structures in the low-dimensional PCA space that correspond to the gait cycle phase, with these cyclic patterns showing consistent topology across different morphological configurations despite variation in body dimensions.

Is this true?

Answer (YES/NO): YES